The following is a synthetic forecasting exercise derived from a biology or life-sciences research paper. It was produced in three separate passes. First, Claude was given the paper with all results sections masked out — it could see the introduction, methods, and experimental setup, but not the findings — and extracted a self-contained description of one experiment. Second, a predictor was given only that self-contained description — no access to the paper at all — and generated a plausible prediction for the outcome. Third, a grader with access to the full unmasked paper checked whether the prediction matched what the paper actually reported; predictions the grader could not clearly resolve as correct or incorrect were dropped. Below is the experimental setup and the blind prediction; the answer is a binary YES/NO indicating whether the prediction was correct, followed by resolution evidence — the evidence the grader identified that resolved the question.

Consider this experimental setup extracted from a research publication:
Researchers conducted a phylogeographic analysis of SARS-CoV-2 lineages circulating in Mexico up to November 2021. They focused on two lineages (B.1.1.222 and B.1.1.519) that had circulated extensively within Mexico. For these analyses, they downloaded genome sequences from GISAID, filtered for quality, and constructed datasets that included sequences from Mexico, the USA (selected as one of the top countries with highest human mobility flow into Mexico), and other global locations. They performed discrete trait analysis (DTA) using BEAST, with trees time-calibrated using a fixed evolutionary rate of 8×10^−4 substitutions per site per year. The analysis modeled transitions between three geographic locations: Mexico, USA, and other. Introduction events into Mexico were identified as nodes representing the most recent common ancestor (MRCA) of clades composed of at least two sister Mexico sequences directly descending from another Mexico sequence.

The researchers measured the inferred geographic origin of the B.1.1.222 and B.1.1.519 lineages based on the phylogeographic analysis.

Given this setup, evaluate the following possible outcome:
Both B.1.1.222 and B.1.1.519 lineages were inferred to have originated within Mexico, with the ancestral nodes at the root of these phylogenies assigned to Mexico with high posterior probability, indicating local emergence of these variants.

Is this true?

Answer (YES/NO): YES